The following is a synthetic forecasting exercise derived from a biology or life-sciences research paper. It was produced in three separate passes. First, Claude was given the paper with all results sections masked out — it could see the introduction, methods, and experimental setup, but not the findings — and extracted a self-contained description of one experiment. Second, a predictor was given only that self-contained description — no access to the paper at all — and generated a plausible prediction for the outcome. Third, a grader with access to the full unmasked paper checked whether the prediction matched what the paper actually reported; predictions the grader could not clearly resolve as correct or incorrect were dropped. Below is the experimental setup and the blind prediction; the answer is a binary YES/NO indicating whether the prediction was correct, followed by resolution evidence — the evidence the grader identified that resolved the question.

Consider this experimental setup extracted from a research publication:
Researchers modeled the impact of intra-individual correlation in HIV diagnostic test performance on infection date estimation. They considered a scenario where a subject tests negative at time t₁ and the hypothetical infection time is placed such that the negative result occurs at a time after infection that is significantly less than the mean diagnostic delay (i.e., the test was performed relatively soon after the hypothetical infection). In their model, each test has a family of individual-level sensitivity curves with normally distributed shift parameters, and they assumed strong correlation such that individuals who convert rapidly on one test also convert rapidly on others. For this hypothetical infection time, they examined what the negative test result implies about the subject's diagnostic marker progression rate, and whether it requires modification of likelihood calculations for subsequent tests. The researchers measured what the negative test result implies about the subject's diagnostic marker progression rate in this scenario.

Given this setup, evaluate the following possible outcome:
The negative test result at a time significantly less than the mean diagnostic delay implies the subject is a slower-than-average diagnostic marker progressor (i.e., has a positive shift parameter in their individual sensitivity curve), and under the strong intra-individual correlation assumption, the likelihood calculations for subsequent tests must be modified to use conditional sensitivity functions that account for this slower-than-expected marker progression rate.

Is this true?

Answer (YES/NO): NO